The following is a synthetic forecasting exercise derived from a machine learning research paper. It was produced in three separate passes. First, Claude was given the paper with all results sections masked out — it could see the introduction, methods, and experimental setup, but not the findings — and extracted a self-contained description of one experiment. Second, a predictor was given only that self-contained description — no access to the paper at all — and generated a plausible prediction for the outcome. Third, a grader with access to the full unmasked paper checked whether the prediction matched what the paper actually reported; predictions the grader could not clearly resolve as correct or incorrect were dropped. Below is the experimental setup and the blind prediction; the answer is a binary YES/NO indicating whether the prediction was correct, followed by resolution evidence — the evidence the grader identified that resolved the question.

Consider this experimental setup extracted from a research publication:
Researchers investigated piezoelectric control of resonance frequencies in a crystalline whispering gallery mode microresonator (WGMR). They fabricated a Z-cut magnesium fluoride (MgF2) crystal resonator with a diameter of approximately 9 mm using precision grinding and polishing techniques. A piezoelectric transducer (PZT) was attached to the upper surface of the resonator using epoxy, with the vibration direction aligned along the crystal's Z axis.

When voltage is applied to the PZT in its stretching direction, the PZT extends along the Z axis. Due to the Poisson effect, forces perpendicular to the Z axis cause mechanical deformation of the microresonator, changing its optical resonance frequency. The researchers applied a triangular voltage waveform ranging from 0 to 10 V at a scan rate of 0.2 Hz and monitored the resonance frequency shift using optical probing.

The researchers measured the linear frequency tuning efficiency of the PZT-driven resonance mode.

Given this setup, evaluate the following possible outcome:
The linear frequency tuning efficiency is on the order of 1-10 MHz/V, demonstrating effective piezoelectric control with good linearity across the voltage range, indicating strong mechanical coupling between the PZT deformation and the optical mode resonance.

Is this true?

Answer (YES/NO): NO